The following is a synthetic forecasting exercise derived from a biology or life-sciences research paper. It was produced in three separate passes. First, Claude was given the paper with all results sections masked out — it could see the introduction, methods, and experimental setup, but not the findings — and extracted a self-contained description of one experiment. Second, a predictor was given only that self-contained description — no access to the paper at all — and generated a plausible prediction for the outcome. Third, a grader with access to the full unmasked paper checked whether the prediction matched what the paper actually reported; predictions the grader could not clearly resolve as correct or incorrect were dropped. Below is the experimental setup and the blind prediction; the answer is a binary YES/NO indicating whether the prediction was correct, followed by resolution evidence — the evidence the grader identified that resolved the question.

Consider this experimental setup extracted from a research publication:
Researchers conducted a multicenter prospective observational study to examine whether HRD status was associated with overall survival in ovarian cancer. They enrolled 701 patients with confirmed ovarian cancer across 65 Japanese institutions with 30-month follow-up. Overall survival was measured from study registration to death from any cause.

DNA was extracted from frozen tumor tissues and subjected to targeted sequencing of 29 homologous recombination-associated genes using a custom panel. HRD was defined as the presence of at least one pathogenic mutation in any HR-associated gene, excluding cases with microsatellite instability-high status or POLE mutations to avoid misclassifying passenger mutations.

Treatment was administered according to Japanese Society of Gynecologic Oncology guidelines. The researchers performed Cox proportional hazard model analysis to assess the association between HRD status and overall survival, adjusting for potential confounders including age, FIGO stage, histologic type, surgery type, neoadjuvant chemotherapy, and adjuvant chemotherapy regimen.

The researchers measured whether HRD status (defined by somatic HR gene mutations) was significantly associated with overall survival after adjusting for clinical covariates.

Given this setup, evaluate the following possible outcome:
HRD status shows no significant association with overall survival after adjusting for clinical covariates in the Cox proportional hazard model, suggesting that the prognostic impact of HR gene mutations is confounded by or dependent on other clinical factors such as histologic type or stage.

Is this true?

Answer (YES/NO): NO